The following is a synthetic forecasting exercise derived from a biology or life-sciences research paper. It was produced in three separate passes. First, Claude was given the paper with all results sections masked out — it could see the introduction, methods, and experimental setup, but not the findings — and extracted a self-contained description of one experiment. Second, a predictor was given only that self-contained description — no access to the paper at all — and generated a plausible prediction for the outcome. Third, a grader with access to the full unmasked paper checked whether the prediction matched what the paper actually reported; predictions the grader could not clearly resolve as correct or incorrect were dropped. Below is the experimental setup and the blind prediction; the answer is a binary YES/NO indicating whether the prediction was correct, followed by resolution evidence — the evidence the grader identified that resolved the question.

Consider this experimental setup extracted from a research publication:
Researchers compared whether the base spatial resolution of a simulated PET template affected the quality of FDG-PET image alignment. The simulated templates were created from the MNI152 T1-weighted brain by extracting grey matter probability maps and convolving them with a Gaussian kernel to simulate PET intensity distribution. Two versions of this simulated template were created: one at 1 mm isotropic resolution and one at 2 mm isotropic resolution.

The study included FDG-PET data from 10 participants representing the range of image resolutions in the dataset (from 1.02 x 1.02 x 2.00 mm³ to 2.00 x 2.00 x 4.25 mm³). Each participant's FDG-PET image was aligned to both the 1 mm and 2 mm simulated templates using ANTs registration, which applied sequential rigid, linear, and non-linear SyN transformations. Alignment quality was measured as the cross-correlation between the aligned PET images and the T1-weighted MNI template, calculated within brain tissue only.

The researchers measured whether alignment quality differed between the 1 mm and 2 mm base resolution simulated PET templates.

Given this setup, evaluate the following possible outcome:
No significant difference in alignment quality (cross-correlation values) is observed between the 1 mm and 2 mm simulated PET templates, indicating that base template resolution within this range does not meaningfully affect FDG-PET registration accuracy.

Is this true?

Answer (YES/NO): YES